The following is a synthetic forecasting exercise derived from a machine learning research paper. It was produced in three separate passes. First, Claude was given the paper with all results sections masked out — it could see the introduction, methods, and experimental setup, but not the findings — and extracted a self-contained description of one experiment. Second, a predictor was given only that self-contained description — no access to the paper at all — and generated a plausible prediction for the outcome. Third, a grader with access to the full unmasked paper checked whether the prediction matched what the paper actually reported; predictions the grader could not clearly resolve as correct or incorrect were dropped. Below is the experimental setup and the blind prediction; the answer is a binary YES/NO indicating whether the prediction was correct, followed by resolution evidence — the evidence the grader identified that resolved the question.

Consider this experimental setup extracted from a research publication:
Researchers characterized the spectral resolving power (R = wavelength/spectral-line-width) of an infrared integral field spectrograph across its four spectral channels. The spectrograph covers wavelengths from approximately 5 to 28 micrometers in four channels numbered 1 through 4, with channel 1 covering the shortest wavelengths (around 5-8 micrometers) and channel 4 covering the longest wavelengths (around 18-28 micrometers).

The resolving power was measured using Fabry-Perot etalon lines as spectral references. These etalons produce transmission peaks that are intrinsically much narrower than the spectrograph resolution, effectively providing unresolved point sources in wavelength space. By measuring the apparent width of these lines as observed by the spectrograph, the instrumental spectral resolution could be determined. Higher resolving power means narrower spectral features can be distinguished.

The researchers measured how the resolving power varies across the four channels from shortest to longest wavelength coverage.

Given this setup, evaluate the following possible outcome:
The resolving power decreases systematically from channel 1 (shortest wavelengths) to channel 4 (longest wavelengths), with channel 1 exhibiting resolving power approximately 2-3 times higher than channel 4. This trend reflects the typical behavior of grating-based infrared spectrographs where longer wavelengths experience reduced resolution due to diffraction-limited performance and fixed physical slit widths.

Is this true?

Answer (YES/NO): YES